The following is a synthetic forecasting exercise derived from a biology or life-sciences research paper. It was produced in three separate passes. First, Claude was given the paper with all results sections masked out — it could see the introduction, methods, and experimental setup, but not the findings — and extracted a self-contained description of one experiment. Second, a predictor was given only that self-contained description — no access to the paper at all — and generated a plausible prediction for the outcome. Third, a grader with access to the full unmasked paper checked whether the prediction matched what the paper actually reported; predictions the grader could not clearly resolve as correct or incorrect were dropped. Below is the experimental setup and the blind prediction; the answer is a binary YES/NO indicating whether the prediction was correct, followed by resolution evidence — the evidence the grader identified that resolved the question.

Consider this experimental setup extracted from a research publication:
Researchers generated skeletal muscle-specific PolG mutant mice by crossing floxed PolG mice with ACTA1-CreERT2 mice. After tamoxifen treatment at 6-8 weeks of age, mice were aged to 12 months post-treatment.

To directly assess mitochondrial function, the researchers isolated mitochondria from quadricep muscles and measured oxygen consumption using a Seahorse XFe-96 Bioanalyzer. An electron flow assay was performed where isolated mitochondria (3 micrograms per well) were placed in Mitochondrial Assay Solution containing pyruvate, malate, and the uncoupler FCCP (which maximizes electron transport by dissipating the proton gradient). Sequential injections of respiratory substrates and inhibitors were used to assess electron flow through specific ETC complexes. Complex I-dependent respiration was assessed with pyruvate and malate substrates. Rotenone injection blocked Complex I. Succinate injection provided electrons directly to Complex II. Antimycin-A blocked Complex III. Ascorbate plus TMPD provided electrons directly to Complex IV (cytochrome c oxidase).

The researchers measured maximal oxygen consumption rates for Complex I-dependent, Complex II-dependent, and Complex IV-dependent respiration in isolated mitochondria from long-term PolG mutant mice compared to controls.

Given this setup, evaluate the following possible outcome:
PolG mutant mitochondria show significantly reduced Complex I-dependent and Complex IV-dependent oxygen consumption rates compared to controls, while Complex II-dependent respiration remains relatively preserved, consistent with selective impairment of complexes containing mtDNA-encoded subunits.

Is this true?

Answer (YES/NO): NO